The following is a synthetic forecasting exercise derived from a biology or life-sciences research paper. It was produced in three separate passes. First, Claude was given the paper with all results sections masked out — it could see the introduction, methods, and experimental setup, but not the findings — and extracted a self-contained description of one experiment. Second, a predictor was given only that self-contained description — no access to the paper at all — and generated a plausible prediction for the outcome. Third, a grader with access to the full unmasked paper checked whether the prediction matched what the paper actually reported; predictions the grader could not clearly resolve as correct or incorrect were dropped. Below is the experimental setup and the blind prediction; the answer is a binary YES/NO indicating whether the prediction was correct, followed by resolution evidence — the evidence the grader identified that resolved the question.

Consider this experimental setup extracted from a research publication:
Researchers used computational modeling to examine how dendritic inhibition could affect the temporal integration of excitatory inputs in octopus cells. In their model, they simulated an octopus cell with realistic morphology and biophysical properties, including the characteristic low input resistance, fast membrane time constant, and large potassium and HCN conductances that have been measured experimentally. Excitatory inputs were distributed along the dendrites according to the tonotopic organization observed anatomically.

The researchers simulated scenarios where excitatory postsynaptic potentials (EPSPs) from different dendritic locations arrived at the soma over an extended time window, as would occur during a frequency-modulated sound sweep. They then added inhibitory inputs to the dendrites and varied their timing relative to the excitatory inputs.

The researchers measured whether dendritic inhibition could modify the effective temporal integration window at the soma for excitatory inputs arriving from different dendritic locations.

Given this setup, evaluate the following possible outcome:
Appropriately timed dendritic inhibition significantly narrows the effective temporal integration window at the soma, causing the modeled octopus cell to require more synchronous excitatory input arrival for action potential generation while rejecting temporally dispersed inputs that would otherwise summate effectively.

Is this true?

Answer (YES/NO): NO